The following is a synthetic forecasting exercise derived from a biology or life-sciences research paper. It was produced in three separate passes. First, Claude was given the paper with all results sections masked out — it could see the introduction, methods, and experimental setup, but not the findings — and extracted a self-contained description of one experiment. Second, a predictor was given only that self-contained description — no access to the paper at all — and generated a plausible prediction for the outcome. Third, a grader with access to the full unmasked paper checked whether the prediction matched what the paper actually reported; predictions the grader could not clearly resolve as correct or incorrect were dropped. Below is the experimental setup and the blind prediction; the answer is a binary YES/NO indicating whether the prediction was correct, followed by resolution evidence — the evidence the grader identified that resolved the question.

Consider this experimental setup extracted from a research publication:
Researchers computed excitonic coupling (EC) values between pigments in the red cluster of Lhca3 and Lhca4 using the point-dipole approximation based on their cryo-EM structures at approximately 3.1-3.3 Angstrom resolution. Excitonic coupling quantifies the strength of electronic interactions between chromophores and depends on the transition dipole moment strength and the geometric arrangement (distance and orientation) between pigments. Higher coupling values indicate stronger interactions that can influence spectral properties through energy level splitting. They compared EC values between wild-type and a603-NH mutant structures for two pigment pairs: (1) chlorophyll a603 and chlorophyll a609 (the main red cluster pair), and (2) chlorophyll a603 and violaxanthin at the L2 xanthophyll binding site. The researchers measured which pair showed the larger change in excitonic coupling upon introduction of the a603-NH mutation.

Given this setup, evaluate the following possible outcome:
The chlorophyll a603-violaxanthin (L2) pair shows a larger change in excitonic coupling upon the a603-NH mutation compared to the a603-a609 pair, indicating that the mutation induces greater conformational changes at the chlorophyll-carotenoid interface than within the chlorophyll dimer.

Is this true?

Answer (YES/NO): YES